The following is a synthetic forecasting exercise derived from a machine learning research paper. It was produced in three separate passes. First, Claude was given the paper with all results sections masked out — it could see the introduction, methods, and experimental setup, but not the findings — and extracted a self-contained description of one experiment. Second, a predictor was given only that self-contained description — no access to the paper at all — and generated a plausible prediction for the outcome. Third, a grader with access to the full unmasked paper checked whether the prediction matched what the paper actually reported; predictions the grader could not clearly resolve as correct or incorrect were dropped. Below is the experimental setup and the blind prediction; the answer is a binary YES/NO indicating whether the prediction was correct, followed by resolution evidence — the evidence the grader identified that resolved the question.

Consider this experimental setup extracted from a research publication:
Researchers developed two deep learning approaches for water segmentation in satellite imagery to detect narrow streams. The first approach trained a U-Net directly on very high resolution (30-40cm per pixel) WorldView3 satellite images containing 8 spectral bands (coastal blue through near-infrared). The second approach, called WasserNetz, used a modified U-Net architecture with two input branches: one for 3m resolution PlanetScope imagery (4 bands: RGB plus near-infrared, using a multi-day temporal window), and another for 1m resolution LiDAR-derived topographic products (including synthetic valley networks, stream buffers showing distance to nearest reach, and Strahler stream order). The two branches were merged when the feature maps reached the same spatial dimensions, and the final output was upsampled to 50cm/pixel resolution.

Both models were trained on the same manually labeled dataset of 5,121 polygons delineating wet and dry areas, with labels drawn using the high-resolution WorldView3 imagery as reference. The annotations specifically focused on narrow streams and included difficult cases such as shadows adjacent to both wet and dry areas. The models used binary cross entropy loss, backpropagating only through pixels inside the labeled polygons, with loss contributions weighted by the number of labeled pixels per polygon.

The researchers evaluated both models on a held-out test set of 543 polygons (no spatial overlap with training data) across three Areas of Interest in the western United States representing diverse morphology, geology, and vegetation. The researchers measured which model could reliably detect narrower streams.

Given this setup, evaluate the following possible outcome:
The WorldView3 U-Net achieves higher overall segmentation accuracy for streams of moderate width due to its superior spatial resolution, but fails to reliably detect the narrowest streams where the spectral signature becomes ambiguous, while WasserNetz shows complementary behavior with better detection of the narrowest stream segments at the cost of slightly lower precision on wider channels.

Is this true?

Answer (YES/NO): NO